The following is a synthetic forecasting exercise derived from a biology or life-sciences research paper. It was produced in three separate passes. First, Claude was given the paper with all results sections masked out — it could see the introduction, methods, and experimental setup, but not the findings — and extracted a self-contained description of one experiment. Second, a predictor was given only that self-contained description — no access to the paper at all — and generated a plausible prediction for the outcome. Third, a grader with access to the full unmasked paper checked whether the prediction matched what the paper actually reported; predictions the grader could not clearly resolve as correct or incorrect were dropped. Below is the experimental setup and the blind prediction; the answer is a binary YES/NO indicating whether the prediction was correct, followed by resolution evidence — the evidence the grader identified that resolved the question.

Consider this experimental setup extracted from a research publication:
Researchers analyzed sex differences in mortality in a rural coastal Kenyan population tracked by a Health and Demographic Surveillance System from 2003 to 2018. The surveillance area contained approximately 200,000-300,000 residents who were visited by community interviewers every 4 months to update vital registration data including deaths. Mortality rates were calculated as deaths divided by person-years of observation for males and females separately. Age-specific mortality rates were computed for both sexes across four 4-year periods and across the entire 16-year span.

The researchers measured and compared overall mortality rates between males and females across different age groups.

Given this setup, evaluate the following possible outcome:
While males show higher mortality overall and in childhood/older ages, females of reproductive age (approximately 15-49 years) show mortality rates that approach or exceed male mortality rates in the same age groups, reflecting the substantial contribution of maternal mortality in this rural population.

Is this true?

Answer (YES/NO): NO